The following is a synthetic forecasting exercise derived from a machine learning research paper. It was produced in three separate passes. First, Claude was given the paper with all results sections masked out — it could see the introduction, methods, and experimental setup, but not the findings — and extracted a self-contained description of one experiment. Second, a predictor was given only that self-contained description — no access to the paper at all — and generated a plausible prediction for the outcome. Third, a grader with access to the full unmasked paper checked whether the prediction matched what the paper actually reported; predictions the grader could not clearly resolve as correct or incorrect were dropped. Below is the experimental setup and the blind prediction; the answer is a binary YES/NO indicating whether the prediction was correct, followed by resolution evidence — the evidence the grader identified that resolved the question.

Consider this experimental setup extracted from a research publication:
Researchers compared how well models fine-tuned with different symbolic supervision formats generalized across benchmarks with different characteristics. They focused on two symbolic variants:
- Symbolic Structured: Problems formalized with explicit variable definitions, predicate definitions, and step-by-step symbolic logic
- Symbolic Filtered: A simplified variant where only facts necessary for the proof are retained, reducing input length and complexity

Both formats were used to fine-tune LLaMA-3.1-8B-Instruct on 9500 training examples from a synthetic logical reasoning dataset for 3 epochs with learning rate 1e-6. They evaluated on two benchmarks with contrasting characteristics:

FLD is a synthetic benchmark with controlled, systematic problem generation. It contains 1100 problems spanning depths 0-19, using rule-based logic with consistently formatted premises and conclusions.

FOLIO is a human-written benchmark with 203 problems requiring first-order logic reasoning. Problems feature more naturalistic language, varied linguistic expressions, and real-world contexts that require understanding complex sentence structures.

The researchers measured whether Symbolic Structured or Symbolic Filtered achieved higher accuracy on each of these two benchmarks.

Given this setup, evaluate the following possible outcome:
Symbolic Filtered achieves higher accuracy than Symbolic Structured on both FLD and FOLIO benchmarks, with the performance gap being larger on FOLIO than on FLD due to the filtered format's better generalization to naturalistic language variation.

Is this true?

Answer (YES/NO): NO